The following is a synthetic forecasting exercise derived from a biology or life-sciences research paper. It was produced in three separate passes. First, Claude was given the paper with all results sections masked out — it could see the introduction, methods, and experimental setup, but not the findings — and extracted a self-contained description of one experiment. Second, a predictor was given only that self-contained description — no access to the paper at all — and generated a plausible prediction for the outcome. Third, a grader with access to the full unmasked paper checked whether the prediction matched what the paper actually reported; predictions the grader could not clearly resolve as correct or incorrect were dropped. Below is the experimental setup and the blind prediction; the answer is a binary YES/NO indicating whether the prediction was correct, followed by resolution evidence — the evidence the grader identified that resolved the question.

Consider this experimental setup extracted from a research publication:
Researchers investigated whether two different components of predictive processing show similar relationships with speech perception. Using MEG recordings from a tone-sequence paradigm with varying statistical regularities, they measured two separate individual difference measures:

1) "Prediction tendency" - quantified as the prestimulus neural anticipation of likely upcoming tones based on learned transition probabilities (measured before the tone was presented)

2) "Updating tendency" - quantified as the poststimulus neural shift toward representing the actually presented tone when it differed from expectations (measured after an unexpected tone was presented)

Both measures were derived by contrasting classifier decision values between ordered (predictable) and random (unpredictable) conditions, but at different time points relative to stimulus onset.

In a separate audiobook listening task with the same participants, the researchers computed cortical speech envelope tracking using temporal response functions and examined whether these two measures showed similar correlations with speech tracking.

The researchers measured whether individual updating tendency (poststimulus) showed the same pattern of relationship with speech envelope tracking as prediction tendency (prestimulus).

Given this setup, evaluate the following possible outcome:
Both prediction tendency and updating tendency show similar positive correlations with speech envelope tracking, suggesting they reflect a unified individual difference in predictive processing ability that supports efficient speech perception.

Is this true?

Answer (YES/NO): NO